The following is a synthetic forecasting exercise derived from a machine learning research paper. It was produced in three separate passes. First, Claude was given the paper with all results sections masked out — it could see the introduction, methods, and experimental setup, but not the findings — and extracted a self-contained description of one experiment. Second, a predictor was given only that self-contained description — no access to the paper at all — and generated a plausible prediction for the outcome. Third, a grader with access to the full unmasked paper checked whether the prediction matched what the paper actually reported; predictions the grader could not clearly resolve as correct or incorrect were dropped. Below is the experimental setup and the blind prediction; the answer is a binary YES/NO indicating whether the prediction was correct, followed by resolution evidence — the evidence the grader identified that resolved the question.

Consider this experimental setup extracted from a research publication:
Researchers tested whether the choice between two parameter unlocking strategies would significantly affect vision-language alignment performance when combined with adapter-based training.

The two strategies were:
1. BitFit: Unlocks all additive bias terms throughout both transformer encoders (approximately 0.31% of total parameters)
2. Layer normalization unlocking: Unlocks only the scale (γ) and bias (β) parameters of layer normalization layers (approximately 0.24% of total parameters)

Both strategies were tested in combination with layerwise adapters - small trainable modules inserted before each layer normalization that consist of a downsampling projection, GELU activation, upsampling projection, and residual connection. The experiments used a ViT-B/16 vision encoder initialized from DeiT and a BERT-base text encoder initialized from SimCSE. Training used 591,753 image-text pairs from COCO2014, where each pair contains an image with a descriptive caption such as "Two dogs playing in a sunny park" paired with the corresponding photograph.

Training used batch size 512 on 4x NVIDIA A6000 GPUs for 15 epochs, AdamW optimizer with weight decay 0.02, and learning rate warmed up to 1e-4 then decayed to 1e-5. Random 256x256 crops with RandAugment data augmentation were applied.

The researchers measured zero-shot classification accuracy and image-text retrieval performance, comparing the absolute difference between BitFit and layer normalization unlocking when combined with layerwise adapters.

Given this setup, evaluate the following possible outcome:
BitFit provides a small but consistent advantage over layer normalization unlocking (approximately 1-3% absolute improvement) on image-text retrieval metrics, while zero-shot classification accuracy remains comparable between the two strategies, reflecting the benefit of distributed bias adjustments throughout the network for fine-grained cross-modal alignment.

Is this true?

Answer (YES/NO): NO